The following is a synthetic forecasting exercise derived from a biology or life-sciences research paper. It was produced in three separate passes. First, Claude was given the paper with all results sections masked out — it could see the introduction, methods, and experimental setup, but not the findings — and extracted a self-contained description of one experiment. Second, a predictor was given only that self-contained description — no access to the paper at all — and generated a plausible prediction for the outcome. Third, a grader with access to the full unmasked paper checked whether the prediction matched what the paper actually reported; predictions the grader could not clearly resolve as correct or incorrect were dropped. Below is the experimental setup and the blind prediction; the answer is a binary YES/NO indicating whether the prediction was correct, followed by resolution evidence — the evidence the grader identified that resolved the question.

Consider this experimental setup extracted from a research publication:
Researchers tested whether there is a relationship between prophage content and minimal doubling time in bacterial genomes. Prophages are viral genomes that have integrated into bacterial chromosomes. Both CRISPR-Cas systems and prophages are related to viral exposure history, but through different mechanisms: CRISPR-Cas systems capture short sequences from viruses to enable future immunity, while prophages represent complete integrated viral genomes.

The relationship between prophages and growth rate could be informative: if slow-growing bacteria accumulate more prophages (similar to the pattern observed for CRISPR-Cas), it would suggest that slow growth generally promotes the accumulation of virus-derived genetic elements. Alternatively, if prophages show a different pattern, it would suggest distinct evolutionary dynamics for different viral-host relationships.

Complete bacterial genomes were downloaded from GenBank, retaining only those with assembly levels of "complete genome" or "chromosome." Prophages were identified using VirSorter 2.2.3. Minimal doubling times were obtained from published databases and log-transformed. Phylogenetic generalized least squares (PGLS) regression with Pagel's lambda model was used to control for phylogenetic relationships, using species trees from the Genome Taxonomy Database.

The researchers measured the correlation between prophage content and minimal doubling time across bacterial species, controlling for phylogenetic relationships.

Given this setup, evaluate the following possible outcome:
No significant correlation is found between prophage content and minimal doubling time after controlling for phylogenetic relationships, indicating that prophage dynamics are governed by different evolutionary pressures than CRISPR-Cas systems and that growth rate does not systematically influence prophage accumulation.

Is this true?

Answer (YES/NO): NO